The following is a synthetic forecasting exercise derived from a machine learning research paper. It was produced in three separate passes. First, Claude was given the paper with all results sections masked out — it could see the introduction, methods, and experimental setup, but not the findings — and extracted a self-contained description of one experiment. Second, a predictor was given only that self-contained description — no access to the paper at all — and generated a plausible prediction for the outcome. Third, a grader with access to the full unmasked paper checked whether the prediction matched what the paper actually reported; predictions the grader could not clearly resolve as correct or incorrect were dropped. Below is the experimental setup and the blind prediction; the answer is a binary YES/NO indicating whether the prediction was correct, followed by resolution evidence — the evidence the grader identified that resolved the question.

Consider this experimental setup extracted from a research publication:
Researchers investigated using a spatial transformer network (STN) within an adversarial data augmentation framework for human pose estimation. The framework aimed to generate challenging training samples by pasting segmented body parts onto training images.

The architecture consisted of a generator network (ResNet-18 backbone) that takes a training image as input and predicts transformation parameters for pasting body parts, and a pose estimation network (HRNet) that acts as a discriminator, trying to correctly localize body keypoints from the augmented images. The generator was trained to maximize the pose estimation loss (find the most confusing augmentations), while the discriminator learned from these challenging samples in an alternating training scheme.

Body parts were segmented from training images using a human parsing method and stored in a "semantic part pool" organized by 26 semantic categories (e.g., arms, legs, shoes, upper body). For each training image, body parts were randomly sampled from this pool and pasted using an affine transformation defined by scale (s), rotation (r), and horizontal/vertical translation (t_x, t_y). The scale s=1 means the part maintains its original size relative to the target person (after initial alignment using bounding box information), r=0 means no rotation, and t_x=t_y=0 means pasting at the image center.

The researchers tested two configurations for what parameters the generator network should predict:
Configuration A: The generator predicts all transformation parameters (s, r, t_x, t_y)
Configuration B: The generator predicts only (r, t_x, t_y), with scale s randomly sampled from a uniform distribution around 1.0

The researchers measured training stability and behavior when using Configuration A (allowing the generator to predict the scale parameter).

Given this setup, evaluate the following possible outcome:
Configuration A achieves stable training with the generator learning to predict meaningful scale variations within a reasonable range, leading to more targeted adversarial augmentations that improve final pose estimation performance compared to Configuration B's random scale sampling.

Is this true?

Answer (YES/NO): NO